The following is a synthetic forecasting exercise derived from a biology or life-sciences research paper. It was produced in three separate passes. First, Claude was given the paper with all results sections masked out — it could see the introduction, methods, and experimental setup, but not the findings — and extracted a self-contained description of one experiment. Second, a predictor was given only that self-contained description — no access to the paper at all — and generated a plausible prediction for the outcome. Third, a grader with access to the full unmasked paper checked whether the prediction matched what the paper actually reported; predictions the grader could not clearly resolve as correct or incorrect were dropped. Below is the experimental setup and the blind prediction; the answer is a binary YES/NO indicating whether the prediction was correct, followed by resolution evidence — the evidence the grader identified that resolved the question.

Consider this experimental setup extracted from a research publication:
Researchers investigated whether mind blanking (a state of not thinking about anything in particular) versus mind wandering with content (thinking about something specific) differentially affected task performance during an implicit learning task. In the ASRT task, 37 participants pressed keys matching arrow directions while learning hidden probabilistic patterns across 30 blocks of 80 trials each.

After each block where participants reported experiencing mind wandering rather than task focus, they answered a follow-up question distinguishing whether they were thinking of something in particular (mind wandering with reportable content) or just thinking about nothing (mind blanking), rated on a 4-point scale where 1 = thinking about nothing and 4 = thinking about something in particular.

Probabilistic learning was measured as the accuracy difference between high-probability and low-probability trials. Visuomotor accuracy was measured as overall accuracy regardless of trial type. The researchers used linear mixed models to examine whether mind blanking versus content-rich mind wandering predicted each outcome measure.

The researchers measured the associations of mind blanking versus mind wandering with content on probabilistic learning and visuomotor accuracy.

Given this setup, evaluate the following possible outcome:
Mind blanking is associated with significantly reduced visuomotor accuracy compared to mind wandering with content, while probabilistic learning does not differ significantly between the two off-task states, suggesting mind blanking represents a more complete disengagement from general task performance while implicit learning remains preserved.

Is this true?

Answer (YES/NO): YES